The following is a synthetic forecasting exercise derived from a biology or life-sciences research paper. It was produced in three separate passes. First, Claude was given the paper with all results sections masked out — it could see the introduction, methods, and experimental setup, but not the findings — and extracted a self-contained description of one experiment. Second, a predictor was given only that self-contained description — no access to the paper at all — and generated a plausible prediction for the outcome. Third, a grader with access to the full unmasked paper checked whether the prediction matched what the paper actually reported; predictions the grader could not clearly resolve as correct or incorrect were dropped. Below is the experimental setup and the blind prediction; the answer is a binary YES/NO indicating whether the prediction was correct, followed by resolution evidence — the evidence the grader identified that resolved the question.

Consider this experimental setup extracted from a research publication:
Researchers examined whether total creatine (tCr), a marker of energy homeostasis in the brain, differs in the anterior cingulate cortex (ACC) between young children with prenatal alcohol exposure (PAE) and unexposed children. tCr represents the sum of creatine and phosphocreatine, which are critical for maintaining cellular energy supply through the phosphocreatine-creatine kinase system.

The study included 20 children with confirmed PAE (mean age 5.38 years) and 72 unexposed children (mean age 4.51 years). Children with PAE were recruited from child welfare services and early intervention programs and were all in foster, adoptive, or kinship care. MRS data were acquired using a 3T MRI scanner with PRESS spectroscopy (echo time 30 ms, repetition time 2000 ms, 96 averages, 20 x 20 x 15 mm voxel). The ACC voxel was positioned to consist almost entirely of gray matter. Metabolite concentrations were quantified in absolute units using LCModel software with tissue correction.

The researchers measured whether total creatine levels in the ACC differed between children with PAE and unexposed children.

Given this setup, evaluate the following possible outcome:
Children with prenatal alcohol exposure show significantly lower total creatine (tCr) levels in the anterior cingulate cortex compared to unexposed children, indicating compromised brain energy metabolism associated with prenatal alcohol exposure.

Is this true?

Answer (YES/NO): NO